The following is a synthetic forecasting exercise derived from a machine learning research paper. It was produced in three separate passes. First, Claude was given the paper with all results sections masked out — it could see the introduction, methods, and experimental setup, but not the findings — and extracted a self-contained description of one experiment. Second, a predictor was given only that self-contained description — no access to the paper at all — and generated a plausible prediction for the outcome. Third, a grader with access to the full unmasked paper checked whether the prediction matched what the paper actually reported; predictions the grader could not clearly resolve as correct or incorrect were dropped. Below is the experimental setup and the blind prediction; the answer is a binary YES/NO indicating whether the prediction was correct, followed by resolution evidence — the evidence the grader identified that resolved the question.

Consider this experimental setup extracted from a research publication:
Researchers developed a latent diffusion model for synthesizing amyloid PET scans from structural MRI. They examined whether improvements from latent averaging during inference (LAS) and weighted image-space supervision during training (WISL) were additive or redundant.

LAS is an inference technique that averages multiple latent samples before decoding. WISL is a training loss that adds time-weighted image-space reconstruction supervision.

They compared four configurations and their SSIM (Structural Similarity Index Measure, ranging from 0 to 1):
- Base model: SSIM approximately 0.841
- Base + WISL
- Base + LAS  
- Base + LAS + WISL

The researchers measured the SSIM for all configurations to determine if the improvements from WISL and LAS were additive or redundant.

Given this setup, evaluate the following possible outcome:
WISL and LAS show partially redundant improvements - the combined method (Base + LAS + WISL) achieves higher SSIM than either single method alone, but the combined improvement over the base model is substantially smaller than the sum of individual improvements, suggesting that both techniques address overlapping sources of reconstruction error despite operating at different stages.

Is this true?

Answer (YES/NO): YES